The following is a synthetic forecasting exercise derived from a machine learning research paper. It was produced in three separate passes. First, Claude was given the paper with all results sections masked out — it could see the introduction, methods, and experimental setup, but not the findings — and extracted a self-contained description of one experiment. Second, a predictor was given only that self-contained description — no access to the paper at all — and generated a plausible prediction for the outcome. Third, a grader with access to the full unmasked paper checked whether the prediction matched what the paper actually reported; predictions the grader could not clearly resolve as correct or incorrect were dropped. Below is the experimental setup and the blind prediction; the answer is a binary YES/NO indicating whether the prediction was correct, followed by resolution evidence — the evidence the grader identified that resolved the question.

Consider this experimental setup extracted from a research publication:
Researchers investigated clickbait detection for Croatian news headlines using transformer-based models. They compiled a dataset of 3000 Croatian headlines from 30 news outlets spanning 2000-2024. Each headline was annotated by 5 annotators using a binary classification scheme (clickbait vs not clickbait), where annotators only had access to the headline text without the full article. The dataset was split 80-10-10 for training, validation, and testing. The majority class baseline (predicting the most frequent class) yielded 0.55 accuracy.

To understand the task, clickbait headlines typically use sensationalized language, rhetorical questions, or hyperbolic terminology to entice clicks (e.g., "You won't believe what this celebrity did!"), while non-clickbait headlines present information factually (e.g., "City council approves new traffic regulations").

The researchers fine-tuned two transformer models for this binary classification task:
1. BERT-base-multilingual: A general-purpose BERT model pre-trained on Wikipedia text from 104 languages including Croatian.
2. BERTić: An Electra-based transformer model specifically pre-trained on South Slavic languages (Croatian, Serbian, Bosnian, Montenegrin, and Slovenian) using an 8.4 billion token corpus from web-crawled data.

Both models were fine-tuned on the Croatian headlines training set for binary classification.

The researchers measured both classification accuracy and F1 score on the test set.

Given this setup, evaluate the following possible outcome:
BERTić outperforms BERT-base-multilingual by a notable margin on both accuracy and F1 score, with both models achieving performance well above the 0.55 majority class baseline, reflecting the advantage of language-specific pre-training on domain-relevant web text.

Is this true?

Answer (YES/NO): YES